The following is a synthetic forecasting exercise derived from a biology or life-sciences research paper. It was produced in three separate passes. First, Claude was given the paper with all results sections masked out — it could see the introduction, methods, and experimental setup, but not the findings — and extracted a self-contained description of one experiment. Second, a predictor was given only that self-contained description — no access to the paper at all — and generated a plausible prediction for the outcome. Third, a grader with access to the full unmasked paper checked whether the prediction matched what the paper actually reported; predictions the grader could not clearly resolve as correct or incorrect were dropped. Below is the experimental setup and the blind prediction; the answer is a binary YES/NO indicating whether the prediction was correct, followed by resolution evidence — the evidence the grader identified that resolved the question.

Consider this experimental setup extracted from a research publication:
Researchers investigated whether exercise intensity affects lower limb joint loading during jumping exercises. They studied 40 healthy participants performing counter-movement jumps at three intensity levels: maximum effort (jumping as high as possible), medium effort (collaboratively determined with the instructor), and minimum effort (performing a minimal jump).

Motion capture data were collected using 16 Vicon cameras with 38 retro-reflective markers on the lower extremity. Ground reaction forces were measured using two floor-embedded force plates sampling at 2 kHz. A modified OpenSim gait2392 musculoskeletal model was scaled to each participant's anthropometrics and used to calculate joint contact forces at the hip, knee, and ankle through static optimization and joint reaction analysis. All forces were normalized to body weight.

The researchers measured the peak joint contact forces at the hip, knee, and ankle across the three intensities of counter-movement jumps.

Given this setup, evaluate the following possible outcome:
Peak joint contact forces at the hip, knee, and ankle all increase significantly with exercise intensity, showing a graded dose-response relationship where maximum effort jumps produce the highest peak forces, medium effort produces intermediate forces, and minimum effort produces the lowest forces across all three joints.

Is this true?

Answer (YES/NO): YES